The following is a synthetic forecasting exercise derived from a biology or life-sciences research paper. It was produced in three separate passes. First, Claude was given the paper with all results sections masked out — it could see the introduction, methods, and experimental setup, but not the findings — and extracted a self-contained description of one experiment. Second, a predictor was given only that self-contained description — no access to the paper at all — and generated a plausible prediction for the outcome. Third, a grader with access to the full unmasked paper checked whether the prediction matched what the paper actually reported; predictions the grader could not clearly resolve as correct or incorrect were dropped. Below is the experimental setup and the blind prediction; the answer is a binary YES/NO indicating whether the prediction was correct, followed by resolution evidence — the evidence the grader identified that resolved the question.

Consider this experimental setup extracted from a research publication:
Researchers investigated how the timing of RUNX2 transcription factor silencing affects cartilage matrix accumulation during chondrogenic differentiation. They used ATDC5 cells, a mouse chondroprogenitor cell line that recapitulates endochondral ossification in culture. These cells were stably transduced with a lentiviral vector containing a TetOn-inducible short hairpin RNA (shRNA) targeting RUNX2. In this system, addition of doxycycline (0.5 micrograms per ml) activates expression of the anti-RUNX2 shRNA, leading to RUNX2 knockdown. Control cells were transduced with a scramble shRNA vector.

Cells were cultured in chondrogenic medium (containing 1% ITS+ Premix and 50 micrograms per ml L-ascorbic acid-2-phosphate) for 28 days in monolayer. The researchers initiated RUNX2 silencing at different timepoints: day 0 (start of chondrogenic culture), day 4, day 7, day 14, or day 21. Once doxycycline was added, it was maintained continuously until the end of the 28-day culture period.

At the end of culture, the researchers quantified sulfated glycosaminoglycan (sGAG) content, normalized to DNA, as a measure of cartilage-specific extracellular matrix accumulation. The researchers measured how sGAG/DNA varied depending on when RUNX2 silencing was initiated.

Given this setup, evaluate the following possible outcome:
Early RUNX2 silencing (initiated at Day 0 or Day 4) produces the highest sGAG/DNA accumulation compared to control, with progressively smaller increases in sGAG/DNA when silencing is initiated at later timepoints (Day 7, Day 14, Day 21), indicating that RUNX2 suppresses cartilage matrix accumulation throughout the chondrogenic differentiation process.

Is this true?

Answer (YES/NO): NO